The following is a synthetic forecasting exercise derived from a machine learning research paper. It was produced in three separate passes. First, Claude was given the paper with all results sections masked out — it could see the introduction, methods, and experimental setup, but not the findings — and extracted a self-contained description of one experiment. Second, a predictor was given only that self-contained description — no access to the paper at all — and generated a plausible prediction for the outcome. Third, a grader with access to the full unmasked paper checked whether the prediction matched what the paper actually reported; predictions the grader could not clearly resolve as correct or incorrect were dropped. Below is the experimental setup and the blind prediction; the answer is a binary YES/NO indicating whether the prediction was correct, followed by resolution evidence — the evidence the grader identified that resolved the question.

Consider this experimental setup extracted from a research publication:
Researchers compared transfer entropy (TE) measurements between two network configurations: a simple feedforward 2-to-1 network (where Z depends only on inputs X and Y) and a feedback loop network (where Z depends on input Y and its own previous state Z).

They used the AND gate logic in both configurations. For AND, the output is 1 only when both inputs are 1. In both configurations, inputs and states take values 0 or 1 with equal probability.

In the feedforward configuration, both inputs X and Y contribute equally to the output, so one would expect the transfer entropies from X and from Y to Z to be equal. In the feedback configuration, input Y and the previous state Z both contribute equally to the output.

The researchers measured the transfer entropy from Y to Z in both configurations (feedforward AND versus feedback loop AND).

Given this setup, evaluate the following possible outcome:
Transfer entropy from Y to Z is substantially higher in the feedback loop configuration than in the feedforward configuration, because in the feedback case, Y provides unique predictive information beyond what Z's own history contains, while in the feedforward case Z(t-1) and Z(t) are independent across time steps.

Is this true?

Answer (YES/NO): YES